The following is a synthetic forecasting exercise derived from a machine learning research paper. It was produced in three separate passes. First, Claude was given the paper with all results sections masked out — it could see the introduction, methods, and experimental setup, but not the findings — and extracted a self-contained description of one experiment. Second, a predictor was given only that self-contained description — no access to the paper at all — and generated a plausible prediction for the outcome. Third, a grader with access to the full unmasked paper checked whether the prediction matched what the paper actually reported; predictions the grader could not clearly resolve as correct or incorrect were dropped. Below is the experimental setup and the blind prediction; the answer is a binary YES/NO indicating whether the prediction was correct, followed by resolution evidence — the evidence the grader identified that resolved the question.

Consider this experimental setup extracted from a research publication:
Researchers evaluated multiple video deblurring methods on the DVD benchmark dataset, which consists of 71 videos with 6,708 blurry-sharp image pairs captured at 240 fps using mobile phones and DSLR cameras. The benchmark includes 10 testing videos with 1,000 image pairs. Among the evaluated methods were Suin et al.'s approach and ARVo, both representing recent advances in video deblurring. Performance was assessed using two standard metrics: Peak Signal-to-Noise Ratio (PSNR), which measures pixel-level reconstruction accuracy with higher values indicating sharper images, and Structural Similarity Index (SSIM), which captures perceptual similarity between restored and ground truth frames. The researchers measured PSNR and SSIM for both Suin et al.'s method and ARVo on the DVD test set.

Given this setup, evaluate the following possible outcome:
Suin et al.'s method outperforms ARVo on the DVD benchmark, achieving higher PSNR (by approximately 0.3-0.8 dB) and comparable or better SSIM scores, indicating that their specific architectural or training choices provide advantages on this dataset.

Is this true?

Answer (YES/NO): NO